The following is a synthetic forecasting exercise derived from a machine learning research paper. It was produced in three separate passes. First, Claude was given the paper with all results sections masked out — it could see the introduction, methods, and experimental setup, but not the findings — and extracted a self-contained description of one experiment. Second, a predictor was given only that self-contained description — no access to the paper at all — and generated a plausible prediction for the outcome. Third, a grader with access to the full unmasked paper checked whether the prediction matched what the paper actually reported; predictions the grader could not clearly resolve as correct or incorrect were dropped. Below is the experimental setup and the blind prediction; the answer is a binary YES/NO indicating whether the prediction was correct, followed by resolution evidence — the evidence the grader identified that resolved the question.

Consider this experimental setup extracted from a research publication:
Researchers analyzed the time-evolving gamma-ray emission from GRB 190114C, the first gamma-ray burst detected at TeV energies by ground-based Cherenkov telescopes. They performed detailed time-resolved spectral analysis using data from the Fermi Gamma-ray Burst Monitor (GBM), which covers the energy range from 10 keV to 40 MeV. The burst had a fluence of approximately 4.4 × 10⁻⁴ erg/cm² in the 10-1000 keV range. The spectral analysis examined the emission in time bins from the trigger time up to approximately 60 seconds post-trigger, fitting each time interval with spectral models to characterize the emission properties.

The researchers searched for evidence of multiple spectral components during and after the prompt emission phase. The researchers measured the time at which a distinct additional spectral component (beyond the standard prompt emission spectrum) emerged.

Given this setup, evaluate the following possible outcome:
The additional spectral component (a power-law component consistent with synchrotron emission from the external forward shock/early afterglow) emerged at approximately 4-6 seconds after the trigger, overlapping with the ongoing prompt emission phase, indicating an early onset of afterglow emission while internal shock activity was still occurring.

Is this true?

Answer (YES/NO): YES